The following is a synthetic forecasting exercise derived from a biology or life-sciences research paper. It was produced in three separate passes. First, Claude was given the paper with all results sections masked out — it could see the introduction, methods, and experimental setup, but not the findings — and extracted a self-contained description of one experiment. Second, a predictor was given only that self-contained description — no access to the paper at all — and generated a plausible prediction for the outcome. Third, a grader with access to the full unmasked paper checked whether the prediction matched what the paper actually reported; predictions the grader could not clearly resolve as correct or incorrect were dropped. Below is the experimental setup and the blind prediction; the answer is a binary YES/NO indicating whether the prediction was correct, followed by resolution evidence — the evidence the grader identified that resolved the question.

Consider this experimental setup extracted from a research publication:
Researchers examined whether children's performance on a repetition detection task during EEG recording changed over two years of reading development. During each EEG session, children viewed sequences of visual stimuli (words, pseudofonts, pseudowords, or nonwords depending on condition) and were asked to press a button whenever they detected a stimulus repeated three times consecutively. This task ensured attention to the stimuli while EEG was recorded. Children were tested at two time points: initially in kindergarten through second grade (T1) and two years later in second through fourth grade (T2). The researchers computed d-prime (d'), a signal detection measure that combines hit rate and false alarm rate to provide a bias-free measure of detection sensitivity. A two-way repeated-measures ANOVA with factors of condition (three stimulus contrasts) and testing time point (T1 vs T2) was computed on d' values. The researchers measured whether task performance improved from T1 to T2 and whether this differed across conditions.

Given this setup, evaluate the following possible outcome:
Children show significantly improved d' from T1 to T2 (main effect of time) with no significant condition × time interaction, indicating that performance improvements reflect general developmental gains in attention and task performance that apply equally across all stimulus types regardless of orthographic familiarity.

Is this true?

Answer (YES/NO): YES